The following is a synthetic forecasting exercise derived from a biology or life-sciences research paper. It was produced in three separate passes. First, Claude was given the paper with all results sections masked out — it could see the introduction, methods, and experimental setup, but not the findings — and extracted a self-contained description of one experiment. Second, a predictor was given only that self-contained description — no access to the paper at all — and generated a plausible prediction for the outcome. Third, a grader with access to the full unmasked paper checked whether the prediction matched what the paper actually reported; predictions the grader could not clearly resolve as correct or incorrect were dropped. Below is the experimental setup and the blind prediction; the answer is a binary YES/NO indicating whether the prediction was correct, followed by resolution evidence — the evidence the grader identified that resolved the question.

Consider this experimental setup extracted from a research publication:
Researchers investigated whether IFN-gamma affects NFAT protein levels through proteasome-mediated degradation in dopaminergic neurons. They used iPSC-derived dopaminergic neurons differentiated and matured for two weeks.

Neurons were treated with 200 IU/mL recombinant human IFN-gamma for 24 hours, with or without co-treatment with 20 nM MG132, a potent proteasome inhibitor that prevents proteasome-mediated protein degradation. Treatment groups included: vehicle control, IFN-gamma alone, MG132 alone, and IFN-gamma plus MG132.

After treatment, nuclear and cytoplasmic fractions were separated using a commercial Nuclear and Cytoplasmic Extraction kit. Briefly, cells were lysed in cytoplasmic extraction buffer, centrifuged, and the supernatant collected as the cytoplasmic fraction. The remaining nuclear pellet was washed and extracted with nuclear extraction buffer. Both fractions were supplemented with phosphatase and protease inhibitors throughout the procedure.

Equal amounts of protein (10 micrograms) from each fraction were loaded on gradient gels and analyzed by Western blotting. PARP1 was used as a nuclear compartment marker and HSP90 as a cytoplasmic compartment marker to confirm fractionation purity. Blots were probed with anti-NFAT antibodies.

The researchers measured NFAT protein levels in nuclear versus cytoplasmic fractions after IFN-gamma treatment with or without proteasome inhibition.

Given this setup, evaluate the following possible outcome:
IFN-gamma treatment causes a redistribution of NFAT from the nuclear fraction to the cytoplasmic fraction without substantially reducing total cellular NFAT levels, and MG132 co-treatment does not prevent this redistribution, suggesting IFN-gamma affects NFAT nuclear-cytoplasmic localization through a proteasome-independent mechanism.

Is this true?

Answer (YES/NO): NO